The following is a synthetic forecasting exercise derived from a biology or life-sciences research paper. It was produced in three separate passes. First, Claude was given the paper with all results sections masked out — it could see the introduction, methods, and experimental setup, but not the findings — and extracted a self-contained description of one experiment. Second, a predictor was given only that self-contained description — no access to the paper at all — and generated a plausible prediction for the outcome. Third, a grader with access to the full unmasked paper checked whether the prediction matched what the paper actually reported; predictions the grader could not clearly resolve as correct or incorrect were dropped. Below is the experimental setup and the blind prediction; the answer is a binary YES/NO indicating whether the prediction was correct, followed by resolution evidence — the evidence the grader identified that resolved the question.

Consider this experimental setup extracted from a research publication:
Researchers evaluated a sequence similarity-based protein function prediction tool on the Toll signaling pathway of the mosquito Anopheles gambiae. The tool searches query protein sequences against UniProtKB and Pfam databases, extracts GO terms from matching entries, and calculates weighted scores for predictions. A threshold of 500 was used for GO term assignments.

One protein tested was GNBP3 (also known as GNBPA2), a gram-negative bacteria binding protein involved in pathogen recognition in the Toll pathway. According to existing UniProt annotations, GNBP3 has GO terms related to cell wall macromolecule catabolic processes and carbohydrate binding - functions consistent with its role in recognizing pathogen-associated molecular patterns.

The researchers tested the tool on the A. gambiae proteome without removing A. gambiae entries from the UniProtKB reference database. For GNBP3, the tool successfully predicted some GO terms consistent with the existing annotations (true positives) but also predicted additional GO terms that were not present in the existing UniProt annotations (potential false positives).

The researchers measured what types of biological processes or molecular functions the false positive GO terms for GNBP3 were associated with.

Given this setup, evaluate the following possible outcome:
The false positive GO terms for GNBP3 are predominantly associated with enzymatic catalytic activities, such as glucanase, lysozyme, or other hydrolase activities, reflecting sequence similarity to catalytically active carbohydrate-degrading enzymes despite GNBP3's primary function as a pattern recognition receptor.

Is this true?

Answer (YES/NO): NO